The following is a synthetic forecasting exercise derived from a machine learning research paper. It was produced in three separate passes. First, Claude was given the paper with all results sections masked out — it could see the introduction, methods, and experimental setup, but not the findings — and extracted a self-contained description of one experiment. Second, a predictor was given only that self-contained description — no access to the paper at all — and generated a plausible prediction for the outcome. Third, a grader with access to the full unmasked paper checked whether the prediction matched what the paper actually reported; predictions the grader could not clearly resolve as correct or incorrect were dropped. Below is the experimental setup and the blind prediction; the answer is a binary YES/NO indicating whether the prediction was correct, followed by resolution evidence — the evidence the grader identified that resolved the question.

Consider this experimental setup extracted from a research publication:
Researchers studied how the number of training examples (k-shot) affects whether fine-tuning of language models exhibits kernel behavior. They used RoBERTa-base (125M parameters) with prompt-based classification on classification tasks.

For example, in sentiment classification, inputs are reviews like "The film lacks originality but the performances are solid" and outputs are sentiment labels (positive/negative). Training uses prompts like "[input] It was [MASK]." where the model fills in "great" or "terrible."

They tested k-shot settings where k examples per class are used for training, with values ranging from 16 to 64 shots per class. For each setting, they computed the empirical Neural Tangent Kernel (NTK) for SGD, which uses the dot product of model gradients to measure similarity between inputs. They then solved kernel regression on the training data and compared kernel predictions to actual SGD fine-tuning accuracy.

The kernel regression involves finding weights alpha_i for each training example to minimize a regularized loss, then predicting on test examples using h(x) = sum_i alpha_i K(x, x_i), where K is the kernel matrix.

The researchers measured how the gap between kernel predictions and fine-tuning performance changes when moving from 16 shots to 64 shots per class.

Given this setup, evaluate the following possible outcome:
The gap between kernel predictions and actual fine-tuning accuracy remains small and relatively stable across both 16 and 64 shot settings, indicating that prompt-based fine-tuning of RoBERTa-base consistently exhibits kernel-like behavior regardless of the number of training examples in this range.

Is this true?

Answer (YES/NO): YES